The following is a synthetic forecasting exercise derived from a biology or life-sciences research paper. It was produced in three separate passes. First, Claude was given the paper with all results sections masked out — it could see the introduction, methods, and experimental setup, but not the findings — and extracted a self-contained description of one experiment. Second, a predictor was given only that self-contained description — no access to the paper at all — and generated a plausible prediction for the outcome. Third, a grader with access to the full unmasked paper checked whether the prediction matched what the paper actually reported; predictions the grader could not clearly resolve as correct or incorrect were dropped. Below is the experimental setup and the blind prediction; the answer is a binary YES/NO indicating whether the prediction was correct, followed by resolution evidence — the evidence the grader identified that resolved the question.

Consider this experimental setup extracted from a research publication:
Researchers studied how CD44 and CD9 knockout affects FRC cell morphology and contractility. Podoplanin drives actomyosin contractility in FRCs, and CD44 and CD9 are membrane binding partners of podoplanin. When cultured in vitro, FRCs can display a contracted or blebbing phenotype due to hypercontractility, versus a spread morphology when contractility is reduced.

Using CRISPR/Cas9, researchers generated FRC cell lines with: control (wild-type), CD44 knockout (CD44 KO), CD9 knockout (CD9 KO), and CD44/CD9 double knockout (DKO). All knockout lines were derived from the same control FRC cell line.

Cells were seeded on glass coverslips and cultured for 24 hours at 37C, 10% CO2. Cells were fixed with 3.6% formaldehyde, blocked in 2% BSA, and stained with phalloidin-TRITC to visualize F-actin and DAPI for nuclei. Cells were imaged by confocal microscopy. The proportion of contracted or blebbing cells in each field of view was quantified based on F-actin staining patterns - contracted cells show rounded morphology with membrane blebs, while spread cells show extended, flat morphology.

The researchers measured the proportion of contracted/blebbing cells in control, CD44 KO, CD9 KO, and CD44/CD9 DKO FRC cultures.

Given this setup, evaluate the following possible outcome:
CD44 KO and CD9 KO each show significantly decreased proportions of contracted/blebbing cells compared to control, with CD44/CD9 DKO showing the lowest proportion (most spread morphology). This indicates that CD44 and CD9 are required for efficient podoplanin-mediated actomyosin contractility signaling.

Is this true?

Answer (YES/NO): NO